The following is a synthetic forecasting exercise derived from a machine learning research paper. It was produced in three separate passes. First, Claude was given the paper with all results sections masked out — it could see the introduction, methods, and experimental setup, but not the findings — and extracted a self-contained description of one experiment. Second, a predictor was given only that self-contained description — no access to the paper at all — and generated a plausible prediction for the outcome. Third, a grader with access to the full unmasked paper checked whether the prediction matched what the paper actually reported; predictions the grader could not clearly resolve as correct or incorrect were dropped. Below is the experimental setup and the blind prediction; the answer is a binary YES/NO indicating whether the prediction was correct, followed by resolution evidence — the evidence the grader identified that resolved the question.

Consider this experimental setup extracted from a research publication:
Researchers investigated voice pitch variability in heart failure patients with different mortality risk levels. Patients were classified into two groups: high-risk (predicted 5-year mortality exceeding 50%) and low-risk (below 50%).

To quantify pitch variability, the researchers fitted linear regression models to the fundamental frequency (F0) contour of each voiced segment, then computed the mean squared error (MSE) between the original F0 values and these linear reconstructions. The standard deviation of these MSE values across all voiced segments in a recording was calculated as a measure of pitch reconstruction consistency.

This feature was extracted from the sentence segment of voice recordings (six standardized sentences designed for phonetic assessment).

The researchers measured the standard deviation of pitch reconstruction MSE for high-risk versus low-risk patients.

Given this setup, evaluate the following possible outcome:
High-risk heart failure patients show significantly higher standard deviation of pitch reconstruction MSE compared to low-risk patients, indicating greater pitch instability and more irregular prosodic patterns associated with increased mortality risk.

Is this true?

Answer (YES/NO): YES